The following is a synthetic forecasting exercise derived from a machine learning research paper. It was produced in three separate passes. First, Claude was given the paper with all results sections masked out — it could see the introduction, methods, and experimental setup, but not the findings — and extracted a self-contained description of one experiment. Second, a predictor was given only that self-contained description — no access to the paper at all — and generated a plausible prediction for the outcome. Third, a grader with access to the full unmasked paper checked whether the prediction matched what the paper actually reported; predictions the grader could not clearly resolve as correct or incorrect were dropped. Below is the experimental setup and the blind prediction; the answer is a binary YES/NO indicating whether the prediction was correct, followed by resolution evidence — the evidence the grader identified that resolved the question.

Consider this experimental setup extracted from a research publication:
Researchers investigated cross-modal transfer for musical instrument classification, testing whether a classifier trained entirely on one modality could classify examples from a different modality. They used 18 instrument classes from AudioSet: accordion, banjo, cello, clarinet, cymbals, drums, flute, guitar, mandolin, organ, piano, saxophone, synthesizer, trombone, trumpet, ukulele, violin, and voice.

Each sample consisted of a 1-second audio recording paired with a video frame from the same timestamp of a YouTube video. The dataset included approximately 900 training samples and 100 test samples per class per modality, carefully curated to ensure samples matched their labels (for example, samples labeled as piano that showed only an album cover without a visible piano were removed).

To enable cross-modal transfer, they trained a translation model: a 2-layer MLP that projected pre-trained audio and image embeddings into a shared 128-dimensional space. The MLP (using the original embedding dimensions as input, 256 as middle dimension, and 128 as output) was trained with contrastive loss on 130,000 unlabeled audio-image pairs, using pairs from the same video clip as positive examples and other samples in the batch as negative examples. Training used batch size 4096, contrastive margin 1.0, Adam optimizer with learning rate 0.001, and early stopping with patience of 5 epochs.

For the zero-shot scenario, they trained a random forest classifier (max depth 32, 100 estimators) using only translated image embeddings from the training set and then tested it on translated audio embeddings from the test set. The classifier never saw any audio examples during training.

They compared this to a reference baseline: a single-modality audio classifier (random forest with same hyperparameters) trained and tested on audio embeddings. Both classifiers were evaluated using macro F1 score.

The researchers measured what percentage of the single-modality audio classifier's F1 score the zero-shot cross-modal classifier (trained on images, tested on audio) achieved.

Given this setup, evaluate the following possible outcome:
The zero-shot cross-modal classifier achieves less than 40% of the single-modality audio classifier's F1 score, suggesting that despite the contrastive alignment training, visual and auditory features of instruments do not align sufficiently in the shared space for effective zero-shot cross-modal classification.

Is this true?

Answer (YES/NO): NO